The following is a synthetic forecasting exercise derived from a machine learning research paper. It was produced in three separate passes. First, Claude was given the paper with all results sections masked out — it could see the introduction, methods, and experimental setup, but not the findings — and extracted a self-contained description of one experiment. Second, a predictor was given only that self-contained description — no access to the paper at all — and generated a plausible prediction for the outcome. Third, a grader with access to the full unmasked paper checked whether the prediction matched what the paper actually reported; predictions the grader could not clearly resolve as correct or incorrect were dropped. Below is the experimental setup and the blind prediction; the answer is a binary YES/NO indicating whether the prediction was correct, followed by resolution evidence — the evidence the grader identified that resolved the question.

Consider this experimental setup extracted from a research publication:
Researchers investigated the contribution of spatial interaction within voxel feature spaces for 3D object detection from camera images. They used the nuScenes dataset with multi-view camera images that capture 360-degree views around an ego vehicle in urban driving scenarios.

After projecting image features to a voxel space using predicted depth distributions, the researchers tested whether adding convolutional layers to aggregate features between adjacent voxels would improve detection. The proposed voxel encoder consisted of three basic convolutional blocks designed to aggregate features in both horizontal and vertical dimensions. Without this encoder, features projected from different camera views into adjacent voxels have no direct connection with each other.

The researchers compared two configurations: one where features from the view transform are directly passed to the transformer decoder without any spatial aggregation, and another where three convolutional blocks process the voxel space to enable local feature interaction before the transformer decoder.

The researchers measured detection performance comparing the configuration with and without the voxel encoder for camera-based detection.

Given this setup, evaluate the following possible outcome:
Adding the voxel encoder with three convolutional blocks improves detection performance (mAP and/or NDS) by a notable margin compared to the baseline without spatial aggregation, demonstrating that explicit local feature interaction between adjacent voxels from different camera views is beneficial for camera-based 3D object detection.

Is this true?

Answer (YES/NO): YES